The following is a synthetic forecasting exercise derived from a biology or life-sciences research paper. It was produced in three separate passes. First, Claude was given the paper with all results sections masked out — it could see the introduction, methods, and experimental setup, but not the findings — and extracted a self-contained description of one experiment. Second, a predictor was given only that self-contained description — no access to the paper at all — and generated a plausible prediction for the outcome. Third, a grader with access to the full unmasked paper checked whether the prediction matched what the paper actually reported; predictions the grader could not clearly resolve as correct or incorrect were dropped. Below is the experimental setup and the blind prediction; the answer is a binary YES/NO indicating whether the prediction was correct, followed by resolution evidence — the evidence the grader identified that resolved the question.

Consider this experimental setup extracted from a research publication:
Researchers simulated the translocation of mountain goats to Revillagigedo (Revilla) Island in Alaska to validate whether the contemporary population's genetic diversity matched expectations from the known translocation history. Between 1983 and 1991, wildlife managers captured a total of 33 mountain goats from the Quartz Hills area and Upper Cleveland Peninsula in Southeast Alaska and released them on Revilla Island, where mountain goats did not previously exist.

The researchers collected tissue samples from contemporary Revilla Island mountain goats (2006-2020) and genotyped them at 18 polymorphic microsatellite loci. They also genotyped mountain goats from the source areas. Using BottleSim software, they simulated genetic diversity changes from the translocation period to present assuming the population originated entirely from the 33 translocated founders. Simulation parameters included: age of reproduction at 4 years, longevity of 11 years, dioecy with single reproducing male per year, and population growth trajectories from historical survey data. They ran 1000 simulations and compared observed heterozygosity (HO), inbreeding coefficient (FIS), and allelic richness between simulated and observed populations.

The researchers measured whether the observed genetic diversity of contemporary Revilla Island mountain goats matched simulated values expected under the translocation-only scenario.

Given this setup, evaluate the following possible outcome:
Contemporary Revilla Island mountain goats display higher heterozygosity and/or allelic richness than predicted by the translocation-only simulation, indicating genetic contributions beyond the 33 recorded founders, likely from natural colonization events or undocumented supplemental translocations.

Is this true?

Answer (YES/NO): NO